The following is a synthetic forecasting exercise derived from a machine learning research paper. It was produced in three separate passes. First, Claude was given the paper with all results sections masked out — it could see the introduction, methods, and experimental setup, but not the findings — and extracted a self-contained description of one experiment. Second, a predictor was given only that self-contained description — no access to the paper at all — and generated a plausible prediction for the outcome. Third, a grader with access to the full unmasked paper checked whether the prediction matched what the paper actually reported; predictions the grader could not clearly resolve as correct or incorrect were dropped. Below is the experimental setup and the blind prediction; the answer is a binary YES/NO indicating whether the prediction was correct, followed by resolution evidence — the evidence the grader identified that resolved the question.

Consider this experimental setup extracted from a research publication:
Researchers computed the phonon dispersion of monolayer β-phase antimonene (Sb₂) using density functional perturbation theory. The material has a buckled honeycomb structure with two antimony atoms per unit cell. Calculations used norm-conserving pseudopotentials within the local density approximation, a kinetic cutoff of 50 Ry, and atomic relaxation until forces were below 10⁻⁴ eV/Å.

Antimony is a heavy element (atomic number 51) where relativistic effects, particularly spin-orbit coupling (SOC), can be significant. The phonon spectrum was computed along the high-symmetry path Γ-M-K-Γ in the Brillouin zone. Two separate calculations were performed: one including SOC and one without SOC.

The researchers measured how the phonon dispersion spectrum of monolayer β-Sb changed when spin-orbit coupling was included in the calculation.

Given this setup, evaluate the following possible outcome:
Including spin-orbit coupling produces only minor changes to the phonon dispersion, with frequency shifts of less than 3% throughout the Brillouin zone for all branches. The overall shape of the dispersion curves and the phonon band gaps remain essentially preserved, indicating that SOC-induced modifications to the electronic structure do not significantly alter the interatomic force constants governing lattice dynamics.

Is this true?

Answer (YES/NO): YES